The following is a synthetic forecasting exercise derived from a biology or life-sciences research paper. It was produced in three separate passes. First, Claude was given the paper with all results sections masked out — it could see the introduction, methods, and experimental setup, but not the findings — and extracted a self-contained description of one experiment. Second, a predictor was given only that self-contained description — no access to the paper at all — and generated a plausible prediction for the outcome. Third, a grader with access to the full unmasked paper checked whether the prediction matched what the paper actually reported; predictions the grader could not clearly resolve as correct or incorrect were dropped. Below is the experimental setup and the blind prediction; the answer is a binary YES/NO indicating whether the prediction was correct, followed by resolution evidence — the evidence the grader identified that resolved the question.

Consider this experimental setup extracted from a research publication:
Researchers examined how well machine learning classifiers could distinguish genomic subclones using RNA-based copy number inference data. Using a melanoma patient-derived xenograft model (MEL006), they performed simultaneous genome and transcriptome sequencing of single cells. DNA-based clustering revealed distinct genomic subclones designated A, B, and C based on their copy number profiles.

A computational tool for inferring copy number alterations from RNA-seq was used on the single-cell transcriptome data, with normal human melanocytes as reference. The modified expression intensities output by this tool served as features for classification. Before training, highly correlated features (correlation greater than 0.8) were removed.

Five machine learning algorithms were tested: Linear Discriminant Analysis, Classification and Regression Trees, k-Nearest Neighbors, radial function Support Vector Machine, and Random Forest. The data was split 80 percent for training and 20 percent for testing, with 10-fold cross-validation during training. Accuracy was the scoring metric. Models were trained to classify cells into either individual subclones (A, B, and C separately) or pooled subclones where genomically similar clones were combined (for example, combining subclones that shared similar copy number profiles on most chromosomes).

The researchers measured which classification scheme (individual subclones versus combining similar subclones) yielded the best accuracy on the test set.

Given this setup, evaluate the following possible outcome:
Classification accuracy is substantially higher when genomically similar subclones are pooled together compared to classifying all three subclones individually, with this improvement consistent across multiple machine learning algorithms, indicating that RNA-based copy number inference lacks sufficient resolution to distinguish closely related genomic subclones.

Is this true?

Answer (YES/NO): NO